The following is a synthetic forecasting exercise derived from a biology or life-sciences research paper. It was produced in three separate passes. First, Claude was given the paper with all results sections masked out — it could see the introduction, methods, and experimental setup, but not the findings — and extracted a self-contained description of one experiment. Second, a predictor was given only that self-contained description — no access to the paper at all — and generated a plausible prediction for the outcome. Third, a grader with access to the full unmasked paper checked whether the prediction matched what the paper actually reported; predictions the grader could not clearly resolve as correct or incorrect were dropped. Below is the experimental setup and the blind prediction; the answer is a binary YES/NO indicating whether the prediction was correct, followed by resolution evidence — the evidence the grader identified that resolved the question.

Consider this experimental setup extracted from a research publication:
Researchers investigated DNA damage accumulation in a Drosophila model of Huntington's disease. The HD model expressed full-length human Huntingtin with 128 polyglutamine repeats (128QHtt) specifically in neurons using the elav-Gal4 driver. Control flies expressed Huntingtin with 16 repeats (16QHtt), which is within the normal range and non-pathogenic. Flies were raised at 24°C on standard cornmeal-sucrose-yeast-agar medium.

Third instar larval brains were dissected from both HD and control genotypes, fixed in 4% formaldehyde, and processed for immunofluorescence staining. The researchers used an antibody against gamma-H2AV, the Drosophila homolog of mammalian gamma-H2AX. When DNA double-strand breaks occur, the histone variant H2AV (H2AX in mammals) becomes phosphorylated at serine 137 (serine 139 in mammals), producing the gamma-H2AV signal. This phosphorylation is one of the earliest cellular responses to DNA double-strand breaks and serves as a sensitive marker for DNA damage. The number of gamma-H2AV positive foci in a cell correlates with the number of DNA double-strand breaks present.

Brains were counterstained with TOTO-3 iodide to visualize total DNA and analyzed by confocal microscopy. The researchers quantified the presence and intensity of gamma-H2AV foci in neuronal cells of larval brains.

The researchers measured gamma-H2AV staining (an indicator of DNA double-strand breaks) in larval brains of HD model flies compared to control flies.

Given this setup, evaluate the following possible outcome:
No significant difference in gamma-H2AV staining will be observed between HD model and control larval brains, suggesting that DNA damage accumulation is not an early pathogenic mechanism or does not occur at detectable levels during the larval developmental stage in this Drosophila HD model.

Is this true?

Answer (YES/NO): NO